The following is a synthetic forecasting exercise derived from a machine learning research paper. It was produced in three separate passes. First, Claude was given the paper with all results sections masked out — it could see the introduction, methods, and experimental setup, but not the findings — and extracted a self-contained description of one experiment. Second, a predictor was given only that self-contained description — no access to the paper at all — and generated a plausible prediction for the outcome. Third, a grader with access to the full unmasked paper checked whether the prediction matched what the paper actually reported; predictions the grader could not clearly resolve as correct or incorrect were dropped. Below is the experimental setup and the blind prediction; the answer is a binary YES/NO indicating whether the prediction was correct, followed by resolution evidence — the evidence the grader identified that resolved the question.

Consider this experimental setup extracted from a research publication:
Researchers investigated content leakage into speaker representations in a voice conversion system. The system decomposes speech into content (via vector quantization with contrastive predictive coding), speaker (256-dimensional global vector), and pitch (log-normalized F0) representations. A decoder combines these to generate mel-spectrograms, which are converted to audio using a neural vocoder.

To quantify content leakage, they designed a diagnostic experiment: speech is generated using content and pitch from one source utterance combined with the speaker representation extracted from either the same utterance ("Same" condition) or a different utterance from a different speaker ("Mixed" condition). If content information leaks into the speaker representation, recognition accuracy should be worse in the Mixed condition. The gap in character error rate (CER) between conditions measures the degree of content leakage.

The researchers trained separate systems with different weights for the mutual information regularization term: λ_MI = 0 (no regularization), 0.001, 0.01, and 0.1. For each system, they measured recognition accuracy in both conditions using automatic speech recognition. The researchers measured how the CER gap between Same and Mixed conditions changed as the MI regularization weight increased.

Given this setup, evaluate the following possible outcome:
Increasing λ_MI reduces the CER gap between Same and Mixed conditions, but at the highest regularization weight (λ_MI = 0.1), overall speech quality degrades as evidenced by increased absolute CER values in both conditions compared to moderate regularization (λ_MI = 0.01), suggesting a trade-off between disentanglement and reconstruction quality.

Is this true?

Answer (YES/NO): NO